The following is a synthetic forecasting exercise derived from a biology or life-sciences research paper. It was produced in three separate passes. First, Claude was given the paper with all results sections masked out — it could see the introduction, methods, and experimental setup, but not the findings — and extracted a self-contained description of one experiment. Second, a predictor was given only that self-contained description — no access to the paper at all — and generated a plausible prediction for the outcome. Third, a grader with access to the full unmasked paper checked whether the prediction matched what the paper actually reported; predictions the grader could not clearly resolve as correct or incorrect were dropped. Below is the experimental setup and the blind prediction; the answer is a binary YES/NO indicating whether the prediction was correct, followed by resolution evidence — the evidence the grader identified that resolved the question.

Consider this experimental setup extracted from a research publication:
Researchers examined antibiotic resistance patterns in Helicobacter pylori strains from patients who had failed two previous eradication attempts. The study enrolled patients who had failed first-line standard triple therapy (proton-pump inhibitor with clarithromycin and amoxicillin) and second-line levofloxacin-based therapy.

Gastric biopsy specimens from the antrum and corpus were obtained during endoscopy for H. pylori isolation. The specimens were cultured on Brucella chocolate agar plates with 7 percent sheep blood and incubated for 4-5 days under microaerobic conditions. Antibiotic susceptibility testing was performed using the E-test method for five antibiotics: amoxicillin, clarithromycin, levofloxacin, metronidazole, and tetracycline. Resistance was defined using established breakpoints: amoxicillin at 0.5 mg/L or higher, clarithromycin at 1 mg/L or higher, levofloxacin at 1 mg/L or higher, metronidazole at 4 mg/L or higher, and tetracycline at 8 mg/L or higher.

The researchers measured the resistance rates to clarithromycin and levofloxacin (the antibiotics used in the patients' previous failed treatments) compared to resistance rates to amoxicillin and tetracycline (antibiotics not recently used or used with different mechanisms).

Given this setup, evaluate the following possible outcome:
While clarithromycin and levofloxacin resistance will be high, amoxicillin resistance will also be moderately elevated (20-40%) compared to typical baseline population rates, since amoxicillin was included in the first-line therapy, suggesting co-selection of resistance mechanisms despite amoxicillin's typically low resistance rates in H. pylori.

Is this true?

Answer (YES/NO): NO